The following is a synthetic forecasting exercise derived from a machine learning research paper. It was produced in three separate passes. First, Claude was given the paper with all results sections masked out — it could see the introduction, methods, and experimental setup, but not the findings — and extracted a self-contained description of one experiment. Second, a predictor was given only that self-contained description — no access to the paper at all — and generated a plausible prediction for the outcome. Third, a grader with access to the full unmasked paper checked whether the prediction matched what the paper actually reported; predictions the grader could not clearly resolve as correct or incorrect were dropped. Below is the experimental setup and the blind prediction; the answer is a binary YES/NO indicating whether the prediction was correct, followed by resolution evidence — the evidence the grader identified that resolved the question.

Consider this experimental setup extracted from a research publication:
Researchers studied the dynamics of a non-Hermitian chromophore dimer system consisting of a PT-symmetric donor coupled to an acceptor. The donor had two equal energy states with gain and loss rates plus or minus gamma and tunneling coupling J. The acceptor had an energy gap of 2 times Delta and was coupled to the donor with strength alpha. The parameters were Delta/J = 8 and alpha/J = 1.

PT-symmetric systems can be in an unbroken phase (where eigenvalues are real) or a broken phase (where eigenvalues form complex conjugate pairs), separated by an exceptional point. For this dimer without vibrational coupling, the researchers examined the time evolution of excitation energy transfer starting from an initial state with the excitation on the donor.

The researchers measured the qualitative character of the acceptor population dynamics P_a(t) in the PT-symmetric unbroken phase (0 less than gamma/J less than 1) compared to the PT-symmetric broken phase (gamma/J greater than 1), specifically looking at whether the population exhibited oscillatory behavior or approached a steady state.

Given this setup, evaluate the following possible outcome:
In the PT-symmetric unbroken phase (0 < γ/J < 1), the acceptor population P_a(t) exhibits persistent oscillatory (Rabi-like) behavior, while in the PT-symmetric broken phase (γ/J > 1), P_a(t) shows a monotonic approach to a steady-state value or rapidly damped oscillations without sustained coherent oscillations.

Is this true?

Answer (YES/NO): NO